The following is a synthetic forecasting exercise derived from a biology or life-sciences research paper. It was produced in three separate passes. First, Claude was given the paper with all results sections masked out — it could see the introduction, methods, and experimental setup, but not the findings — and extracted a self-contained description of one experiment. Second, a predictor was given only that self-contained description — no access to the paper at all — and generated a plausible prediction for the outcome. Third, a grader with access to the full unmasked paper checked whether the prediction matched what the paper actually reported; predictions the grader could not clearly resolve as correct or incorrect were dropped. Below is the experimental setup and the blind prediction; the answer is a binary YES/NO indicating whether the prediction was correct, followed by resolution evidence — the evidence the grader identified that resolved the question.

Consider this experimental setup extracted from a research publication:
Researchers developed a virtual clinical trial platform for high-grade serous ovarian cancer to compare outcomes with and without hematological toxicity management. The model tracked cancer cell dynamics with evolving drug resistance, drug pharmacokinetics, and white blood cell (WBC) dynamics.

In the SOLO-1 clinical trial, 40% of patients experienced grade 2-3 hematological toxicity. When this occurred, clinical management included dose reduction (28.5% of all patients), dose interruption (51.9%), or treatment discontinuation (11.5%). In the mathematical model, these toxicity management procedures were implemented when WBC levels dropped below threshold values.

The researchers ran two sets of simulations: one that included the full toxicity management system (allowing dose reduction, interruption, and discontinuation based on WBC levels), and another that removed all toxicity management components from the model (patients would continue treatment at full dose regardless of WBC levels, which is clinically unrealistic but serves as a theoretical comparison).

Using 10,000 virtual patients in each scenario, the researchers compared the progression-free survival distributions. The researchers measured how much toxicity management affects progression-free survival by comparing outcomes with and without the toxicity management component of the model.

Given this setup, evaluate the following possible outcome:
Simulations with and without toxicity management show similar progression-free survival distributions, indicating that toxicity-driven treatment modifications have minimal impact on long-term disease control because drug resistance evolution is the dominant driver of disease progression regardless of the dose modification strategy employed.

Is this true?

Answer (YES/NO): YES